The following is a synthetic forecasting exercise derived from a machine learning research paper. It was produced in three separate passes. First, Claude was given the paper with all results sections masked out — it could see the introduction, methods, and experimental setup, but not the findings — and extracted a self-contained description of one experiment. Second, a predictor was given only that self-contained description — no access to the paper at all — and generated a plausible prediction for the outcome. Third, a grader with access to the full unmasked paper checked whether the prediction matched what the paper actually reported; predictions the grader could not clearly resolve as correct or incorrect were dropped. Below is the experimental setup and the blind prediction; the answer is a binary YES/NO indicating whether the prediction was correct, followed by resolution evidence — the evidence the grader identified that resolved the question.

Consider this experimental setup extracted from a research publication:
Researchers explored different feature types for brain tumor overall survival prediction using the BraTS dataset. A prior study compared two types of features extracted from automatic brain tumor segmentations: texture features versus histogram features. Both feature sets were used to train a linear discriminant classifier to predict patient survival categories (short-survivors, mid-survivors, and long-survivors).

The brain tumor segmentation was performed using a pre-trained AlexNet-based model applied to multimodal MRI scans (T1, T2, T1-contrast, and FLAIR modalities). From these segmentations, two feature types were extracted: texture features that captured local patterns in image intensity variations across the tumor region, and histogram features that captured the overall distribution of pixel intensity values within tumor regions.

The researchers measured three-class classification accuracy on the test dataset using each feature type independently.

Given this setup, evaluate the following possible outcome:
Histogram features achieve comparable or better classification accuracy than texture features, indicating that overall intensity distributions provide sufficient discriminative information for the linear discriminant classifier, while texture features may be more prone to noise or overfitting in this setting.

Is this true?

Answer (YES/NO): YES